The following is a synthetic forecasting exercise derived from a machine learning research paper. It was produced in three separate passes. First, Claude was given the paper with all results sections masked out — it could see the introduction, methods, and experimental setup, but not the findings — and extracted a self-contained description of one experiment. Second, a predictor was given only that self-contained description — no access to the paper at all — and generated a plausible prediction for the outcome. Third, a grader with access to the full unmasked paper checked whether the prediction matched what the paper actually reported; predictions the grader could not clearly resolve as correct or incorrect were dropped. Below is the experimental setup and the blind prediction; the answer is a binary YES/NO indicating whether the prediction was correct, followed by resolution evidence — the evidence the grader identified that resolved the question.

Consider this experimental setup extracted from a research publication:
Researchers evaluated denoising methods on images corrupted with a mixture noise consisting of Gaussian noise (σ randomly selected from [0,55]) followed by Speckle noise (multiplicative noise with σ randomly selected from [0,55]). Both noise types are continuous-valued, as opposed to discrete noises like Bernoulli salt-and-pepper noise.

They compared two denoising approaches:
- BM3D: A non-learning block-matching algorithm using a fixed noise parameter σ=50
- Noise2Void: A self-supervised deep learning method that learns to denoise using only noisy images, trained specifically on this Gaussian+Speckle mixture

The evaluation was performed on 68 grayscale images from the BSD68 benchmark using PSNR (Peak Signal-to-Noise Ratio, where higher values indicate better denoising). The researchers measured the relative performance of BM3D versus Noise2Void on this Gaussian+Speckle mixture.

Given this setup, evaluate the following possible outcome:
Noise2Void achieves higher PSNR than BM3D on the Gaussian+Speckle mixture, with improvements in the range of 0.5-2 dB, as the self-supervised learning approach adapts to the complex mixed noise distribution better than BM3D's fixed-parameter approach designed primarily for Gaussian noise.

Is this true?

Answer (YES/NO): NO